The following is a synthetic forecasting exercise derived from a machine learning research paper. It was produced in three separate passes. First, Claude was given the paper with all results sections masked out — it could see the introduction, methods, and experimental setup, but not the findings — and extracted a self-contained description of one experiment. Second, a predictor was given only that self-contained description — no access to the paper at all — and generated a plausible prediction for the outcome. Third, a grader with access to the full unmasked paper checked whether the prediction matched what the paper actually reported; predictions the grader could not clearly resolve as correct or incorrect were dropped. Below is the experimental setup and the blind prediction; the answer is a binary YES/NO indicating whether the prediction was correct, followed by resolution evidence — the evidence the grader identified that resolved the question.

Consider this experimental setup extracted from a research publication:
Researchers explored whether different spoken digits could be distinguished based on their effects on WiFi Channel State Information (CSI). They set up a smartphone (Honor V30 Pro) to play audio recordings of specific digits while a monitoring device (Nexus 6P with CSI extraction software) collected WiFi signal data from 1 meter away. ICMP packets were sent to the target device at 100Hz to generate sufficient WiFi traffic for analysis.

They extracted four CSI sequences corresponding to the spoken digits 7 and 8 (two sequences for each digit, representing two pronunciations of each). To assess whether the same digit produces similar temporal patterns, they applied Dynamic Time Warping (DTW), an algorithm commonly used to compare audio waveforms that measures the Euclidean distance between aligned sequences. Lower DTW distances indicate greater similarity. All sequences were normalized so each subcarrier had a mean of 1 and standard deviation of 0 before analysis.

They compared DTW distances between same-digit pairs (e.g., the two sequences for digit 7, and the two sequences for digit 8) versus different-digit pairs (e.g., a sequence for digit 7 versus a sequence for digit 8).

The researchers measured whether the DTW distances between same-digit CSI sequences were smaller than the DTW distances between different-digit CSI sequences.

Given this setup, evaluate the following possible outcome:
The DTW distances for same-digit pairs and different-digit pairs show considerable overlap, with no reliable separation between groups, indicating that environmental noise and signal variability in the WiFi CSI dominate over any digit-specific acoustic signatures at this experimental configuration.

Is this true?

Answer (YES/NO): YES